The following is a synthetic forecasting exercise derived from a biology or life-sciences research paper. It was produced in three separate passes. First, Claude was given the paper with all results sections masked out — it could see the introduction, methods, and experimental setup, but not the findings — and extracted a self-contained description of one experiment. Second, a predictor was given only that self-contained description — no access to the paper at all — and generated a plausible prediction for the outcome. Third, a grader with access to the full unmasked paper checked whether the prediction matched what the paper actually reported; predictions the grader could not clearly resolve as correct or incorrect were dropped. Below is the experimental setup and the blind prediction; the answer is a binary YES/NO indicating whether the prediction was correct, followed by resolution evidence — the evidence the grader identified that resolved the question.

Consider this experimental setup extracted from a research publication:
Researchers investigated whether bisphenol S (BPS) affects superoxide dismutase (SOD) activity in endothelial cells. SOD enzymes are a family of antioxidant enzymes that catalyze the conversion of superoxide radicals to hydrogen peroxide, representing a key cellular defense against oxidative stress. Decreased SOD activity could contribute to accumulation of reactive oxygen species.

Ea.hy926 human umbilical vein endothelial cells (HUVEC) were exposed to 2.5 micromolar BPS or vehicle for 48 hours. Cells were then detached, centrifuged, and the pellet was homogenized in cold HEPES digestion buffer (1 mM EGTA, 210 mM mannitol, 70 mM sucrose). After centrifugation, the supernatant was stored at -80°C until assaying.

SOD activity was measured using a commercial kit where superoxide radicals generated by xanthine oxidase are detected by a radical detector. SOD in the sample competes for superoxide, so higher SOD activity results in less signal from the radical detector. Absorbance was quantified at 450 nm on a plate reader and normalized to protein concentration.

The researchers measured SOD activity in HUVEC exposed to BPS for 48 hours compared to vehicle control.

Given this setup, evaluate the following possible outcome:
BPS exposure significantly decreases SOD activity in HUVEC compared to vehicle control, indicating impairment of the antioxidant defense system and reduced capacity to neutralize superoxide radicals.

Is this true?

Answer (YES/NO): YES